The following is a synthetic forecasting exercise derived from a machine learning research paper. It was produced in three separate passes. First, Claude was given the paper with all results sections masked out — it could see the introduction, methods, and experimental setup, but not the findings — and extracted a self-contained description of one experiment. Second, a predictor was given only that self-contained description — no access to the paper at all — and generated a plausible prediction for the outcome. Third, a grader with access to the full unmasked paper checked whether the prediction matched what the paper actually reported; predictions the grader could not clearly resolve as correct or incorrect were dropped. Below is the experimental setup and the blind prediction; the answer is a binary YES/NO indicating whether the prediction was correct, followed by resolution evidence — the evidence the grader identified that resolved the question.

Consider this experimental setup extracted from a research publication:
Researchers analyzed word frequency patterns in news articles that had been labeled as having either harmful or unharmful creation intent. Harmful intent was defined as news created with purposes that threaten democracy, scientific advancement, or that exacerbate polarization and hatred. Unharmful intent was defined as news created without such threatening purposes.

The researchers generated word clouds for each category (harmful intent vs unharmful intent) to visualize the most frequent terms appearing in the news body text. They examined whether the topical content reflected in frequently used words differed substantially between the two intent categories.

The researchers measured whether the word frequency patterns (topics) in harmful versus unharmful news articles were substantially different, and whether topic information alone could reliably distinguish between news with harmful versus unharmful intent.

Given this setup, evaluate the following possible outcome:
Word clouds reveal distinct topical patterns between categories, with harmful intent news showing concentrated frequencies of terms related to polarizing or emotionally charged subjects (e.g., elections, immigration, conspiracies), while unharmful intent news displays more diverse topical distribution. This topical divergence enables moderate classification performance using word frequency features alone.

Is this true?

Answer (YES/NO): NO